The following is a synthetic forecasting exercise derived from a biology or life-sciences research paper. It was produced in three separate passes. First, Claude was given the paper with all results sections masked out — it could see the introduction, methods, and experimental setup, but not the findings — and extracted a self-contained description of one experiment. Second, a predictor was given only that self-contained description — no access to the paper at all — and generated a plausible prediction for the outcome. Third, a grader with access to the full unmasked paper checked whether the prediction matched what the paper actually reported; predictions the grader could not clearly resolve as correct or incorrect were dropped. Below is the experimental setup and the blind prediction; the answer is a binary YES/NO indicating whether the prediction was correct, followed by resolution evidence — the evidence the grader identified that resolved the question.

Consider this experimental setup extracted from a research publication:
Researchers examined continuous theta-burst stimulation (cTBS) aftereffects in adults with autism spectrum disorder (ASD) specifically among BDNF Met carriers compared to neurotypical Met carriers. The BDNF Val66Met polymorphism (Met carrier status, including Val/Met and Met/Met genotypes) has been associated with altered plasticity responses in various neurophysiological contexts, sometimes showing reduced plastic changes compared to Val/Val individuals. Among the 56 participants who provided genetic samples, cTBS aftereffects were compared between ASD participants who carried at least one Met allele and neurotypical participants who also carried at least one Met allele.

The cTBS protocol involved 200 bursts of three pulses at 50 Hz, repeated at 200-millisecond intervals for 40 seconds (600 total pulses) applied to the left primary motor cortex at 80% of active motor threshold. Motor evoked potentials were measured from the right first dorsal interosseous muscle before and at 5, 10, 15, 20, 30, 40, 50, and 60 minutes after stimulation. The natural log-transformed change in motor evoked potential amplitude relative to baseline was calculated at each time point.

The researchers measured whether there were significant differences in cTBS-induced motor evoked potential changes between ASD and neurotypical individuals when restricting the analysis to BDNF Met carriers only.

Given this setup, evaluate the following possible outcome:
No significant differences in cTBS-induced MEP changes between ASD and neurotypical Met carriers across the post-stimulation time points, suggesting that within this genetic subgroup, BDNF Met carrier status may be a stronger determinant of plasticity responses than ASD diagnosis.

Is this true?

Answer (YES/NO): NO